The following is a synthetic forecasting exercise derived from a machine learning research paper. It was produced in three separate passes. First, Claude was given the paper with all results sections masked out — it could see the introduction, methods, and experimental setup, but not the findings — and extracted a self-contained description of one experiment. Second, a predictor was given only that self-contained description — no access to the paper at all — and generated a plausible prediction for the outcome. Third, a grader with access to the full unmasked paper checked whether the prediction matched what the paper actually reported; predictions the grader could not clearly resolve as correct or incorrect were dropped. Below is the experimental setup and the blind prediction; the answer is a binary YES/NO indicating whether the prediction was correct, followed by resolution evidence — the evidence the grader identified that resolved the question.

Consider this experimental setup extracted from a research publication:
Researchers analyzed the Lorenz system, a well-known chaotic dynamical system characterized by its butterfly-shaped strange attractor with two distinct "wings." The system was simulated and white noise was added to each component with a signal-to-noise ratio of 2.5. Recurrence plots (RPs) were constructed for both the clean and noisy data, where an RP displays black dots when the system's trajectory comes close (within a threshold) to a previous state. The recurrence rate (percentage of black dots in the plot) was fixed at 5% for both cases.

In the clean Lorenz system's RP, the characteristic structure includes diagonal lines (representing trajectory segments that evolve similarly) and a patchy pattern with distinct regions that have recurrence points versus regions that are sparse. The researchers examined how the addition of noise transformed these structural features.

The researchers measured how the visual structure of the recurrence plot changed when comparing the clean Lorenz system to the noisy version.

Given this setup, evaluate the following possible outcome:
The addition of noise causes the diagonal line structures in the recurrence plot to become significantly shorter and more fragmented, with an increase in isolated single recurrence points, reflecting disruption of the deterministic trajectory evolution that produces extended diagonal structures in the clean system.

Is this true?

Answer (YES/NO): NO